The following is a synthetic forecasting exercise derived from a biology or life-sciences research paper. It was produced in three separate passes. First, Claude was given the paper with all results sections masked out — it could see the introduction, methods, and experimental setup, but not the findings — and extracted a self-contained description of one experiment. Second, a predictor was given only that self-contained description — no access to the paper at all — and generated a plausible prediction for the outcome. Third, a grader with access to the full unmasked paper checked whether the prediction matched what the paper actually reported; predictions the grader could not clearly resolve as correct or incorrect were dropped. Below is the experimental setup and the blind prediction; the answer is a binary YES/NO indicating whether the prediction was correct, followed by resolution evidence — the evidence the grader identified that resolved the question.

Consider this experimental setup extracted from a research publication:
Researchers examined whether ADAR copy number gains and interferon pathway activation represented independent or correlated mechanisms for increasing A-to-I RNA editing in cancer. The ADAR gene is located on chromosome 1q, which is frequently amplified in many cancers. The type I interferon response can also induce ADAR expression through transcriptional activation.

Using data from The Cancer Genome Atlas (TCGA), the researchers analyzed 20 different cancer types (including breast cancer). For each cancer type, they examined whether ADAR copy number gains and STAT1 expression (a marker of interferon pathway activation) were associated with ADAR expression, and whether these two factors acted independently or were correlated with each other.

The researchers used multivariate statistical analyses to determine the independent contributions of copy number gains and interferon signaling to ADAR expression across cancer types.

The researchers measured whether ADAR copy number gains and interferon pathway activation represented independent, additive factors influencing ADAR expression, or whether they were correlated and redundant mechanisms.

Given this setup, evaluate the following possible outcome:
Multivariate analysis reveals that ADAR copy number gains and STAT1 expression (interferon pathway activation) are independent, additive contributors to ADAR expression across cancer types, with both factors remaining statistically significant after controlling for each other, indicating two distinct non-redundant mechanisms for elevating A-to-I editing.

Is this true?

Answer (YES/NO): YES